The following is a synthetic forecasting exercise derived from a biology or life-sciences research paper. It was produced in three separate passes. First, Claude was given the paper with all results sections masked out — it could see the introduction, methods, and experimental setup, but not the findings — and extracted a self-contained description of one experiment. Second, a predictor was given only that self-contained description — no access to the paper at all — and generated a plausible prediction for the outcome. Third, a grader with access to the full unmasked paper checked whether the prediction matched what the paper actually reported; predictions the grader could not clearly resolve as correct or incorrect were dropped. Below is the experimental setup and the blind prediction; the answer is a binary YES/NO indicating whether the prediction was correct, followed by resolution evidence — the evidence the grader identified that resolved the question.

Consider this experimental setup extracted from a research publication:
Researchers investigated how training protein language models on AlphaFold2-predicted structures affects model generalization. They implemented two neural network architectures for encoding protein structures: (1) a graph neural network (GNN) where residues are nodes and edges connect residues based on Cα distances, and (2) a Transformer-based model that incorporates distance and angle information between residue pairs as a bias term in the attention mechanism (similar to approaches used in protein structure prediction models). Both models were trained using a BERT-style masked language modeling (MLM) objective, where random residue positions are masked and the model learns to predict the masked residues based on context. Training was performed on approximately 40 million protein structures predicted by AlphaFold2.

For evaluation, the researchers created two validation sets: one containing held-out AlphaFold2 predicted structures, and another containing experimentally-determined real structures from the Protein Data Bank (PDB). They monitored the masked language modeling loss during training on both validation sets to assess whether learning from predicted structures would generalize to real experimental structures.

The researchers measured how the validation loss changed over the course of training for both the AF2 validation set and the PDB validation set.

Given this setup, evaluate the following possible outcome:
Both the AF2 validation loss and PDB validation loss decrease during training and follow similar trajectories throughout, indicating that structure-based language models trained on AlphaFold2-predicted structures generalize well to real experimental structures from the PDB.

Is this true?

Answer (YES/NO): NO